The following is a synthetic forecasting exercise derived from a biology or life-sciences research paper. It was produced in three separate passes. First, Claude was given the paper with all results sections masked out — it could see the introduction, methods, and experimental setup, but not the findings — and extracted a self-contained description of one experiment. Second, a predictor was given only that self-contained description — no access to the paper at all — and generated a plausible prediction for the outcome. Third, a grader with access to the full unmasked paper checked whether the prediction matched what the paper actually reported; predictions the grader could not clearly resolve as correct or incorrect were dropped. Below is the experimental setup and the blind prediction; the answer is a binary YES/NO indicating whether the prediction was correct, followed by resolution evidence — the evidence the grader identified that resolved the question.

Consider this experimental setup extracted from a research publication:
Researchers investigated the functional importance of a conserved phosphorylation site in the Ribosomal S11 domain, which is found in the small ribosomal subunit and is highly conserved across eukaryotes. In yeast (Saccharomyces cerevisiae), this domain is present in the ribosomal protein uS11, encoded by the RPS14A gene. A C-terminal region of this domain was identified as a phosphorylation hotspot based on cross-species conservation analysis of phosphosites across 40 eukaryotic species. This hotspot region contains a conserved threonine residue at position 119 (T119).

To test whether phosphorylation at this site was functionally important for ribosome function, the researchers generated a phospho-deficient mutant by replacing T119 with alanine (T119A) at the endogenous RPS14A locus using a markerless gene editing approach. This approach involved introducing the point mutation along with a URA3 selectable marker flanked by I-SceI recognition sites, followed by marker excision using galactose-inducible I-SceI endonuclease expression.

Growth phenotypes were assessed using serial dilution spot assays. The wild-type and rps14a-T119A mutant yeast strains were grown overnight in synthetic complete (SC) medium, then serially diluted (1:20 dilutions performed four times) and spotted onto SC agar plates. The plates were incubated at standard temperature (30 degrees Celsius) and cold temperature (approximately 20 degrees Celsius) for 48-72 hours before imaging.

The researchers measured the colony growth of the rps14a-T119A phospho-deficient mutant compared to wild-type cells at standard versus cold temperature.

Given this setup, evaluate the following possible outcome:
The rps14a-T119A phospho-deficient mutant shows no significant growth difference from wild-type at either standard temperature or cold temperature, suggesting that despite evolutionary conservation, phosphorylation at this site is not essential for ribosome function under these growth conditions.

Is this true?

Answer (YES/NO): NO